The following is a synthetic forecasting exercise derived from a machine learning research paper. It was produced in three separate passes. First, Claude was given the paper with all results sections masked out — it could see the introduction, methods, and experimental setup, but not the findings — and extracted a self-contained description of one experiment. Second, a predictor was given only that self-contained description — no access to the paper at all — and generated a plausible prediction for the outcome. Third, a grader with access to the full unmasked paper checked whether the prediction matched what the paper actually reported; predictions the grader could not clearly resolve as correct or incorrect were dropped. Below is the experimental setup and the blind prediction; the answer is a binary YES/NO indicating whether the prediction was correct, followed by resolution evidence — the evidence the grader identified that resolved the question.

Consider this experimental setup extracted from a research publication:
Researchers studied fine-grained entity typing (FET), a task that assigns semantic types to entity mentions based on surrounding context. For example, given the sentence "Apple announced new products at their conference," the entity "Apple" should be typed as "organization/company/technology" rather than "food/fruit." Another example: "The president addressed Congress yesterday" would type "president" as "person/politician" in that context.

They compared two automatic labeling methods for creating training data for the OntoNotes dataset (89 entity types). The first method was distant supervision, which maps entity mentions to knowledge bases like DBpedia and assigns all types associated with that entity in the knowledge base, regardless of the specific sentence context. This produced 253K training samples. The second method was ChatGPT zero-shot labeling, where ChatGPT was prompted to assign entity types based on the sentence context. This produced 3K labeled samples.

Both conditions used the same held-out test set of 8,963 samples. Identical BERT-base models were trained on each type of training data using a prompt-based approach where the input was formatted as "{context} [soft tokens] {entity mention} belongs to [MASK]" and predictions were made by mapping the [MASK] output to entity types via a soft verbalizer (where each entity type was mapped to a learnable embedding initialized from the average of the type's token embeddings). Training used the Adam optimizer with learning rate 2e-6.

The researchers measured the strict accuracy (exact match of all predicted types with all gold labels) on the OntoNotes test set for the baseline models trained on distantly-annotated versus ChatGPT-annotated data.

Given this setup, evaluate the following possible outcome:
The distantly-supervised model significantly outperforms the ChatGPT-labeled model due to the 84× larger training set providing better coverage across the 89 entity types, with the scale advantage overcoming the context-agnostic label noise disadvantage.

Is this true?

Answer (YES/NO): NO